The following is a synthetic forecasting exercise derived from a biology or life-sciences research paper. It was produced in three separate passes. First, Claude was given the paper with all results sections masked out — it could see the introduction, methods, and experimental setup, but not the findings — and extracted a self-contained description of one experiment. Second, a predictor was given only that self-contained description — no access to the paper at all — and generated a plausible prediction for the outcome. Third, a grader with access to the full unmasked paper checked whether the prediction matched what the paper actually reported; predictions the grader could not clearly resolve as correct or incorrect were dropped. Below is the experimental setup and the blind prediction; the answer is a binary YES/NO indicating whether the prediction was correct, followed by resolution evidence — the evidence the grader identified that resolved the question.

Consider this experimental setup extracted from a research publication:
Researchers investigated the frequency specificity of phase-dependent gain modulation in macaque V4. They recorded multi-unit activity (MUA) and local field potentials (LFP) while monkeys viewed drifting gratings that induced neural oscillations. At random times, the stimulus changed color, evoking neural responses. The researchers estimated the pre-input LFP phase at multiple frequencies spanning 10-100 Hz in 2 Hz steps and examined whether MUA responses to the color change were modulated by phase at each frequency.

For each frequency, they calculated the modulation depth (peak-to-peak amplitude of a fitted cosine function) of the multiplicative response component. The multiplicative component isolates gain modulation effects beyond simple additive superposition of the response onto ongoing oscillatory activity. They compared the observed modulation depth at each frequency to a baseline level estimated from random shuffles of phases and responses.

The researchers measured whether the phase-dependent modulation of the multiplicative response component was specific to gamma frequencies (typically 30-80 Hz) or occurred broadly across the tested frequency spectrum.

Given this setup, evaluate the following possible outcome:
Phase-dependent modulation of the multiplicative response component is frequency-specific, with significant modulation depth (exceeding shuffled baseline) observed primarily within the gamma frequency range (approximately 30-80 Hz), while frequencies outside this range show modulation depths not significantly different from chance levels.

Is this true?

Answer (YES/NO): NO